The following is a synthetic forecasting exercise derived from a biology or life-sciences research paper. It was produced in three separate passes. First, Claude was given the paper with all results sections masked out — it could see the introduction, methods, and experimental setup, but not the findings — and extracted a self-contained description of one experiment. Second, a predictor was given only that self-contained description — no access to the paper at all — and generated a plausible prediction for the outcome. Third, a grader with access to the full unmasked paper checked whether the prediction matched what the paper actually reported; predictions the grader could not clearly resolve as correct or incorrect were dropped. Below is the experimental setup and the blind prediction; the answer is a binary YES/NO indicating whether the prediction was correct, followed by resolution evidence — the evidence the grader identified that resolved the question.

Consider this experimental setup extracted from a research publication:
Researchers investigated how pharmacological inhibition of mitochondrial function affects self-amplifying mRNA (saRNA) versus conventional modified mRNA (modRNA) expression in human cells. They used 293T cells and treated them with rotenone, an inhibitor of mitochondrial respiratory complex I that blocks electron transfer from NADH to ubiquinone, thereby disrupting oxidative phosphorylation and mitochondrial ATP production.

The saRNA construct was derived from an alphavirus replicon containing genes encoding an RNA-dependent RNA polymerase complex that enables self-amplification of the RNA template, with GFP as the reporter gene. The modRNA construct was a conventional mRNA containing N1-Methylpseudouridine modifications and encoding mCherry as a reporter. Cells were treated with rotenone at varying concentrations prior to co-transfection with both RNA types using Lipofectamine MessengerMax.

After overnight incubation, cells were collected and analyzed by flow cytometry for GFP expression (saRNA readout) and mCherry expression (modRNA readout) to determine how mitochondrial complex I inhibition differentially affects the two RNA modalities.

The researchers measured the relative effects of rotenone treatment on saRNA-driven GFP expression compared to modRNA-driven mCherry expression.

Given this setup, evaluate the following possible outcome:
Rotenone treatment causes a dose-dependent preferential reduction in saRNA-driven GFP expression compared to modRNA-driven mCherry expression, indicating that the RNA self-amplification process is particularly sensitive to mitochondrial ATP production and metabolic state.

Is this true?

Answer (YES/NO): YES